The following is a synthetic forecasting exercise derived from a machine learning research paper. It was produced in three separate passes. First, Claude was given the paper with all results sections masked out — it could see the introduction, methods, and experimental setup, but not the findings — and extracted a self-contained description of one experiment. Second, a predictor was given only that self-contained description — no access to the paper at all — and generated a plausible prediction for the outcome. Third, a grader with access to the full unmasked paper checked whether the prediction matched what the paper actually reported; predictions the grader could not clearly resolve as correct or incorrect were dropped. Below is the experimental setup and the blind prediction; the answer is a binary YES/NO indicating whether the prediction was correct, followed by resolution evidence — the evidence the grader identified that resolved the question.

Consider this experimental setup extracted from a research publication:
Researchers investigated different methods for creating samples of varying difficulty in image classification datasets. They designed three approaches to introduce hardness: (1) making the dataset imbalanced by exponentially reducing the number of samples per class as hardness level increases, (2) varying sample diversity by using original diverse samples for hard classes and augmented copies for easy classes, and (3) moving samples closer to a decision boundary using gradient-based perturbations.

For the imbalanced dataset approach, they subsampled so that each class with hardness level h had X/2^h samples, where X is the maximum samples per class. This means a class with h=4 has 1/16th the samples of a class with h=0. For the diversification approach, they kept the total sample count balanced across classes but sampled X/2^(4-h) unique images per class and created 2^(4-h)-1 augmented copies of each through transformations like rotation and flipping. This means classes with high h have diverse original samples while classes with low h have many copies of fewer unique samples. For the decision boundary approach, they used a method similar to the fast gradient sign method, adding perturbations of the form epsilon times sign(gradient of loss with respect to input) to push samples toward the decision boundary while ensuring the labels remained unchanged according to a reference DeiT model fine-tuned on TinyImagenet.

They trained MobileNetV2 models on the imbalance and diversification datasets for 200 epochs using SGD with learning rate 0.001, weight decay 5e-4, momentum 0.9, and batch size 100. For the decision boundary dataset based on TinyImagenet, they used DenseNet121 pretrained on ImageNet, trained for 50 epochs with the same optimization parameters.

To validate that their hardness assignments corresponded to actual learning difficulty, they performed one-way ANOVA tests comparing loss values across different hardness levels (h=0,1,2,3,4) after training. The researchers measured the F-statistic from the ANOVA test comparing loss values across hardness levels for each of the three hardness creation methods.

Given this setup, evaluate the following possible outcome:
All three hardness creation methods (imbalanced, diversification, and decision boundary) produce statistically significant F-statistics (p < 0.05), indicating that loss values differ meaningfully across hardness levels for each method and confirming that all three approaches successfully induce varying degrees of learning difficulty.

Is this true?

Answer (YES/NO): YES